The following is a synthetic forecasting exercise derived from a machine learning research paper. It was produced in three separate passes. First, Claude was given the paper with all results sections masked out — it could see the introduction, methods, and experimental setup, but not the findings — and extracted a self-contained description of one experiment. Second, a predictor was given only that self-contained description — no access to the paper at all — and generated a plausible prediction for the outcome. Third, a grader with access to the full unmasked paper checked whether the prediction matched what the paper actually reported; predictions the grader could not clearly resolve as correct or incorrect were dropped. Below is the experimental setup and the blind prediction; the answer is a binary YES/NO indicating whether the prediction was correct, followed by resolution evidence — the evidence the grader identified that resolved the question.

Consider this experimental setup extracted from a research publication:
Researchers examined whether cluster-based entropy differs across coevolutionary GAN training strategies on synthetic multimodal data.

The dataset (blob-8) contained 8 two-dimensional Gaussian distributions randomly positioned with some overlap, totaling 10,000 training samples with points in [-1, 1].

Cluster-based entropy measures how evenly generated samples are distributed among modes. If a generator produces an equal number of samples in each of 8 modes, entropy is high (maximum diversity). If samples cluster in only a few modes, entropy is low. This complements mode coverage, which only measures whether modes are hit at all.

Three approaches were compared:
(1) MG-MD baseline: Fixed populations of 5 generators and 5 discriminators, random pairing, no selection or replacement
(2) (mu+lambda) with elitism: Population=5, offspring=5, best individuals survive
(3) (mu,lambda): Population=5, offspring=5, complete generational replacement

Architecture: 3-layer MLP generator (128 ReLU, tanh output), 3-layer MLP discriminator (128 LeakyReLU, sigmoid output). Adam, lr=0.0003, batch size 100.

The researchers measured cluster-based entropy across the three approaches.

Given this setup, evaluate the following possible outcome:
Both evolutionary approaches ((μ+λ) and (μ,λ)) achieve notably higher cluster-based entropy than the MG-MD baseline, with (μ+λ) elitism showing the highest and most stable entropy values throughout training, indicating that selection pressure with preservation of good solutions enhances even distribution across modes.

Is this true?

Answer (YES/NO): NO